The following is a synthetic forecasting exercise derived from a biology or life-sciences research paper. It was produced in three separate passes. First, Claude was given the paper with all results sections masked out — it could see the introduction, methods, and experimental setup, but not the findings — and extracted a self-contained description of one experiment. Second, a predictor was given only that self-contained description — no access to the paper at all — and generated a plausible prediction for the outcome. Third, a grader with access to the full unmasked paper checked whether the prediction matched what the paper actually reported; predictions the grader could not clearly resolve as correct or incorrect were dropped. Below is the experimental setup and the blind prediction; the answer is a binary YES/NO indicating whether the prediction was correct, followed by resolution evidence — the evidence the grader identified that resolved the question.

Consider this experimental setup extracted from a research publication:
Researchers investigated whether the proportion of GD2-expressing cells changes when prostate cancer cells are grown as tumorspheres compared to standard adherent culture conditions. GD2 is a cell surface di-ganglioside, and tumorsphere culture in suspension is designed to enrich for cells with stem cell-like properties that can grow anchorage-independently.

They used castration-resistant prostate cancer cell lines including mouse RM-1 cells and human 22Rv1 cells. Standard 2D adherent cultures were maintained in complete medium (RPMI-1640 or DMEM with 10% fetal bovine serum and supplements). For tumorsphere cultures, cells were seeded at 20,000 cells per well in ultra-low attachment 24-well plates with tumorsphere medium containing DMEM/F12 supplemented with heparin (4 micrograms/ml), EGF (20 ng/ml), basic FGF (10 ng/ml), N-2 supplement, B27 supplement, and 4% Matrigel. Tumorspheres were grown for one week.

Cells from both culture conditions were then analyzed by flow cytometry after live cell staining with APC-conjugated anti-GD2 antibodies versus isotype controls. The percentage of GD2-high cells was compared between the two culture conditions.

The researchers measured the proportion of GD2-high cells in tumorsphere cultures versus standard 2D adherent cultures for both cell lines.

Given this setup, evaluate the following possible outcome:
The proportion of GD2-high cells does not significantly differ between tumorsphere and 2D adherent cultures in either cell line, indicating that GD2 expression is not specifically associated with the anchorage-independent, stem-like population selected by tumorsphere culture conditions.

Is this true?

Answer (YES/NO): NO